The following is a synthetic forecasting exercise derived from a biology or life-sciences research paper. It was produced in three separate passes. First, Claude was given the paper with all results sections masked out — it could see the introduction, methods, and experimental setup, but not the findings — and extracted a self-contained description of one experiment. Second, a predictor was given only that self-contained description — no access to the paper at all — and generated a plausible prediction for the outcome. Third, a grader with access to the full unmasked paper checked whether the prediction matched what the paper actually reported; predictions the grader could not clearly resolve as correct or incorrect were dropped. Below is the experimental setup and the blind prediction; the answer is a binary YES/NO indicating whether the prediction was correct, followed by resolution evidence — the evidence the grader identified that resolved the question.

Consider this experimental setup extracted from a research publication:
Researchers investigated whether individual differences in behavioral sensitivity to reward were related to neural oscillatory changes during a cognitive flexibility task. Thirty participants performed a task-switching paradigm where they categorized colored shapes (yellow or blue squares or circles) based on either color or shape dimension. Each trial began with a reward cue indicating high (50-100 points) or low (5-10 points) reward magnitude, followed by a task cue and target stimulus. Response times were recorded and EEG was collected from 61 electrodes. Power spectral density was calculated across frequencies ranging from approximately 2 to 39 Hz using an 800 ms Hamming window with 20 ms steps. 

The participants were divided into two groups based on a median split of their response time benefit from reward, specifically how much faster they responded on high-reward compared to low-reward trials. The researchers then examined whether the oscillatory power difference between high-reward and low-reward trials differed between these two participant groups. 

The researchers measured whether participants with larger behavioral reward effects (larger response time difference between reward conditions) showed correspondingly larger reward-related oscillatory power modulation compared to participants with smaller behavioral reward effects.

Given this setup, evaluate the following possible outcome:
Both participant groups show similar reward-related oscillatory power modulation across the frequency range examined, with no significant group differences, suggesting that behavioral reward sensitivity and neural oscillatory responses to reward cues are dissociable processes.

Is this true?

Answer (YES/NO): NO